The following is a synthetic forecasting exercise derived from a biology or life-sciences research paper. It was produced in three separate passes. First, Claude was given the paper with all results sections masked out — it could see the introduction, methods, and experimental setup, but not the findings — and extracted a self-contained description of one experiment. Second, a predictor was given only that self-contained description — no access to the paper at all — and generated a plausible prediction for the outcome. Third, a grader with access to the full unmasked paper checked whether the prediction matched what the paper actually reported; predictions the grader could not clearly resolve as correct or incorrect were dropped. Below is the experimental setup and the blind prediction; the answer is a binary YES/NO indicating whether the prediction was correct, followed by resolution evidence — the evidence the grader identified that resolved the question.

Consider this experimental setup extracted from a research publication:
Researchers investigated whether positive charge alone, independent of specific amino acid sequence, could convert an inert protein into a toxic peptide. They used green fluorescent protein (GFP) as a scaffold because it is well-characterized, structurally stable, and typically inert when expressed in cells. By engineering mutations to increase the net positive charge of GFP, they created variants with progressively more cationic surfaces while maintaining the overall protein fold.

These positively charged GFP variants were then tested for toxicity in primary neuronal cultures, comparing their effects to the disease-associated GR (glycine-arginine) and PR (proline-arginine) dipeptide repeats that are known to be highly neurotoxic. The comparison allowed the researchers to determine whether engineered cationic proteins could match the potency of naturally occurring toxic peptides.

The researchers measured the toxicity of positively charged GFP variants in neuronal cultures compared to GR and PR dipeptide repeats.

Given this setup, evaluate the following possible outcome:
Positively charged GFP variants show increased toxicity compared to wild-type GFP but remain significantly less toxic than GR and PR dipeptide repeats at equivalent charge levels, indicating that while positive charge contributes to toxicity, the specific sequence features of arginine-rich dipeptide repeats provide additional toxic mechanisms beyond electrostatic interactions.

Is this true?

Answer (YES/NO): NO